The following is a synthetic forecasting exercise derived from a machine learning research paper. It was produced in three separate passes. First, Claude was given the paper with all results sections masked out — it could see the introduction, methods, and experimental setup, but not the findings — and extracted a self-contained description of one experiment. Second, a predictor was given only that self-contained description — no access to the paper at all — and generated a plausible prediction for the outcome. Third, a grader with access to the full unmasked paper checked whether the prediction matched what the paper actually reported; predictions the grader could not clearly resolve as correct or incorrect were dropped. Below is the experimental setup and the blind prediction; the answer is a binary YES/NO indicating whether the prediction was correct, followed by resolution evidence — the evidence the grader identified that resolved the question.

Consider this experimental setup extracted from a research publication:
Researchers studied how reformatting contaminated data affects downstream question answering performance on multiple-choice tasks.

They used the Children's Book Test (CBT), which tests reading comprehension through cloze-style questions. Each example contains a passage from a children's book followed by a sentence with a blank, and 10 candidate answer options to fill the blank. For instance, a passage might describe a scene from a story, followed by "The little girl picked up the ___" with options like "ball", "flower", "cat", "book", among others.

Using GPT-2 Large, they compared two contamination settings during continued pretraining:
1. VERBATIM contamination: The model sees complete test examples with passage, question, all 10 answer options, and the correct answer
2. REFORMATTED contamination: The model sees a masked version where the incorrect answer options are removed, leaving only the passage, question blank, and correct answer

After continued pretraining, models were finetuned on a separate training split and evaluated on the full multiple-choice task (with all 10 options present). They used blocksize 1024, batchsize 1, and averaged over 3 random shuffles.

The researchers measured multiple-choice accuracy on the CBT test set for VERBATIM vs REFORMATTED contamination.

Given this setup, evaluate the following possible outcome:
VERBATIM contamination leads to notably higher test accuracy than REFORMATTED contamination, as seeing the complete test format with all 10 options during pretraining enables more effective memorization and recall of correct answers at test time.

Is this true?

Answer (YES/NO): NO